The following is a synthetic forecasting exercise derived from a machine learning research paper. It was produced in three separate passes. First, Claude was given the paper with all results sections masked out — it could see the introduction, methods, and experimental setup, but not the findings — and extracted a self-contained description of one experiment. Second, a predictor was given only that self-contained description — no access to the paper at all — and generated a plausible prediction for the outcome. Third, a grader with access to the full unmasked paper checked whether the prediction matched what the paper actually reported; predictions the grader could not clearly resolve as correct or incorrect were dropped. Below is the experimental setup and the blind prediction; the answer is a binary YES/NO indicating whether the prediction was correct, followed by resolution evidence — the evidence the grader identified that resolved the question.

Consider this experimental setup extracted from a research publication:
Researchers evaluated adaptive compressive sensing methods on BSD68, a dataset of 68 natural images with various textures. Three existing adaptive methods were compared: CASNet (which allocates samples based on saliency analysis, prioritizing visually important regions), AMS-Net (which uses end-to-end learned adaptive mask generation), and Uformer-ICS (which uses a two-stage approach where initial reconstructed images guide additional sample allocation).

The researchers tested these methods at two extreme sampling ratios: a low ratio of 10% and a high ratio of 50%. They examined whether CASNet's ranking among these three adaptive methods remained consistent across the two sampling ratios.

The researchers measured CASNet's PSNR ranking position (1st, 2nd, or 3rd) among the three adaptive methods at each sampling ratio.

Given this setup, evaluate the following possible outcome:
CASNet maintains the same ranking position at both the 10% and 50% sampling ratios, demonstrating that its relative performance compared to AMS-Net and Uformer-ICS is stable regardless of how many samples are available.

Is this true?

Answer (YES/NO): YES